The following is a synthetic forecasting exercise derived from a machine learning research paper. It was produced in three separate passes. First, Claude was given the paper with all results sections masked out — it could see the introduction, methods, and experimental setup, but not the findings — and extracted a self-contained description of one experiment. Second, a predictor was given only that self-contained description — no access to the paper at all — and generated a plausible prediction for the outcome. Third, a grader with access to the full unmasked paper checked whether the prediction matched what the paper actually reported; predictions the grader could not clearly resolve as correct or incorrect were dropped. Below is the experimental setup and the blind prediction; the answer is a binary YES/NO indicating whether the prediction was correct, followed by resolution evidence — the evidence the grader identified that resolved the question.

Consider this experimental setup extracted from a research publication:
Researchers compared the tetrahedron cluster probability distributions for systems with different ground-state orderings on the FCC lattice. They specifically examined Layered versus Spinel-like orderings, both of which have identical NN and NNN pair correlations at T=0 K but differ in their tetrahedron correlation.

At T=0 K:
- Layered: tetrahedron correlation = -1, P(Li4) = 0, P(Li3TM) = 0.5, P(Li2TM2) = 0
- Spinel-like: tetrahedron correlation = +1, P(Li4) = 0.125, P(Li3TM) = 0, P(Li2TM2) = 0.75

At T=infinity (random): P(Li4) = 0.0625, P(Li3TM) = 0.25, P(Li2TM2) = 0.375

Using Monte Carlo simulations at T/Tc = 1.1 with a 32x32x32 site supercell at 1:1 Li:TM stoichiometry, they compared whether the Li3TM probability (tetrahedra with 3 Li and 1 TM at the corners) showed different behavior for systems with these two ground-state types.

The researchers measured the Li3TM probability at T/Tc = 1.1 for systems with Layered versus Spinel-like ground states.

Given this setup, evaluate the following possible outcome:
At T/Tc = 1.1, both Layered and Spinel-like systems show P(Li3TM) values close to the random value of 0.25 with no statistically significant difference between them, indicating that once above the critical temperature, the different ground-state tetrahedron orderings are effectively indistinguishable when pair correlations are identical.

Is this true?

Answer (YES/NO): NO